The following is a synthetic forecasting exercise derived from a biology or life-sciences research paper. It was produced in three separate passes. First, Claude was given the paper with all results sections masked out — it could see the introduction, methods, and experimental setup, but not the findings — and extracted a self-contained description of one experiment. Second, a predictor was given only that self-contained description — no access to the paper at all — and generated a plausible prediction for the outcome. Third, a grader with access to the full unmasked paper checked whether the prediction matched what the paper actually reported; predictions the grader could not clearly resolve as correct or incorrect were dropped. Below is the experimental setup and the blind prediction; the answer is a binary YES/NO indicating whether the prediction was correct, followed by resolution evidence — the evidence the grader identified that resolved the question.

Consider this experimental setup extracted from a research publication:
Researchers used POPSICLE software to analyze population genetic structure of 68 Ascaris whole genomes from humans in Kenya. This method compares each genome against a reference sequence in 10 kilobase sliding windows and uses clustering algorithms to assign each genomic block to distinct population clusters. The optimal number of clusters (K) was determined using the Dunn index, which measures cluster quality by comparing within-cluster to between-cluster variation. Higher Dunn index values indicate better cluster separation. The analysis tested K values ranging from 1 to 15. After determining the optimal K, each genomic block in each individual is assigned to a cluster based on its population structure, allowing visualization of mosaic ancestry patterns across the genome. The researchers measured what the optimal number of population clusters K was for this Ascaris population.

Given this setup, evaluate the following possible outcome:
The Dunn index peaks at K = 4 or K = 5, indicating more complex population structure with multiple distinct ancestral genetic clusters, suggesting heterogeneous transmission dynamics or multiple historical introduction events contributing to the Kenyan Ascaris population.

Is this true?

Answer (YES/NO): NO